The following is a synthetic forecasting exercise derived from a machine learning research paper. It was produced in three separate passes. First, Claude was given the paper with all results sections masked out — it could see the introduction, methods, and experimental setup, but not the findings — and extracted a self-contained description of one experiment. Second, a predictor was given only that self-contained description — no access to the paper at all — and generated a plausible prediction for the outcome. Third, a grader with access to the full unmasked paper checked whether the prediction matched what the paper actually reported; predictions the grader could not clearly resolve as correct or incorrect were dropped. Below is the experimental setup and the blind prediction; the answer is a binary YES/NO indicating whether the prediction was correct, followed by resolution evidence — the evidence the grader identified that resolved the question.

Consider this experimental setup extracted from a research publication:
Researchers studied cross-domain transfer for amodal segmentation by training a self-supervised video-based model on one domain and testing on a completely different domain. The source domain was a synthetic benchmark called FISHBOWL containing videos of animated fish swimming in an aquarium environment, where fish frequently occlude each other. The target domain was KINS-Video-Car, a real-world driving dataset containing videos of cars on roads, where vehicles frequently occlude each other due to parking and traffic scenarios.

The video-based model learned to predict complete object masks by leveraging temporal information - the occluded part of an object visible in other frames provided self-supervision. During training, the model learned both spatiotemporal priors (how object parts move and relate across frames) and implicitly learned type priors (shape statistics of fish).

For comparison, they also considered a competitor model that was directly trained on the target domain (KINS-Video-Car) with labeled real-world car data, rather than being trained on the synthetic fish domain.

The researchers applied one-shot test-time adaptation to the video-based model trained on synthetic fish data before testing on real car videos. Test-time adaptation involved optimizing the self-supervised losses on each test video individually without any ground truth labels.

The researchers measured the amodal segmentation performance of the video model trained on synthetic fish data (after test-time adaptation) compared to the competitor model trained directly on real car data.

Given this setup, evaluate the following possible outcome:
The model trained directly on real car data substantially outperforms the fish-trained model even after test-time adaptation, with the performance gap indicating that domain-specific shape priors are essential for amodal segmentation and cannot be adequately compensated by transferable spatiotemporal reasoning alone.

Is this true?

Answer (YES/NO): NO